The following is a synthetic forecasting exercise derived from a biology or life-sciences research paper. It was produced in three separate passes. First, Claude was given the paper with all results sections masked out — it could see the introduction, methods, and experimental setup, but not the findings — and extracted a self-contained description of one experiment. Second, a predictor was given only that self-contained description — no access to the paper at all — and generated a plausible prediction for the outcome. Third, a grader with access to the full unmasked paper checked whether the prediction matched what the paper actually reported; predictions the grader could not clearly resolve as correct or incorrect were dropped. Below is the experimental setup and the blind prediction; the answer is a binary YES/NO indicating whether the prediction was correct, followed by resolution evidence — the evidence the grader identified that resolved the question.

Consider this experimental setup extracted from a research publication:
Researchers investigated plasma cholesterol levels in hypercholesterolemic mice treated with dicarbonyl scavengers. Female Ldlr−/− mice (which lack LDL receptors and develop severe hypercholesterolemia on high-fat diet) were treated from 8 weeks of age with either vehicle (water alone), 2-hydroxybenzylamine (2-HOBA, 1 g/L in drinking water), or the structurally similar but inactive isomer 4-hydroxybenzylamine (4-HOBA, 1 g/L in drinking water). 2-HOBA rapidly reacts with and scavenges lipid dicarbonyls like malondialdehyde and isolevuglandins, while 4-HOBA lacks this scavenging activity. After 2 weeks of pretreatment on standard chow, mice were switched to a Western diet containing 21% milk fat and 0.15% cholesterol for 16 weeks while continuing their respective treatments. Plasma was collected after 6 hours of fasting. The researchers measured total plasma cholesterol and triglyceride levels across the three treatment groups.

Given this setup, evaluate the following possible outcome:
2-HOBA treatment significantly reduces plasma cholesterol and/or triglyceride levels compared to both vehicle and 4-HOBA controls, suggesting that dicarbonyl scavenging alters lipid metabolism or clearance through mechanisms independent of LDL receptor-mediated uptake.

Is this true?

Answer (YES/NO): NO